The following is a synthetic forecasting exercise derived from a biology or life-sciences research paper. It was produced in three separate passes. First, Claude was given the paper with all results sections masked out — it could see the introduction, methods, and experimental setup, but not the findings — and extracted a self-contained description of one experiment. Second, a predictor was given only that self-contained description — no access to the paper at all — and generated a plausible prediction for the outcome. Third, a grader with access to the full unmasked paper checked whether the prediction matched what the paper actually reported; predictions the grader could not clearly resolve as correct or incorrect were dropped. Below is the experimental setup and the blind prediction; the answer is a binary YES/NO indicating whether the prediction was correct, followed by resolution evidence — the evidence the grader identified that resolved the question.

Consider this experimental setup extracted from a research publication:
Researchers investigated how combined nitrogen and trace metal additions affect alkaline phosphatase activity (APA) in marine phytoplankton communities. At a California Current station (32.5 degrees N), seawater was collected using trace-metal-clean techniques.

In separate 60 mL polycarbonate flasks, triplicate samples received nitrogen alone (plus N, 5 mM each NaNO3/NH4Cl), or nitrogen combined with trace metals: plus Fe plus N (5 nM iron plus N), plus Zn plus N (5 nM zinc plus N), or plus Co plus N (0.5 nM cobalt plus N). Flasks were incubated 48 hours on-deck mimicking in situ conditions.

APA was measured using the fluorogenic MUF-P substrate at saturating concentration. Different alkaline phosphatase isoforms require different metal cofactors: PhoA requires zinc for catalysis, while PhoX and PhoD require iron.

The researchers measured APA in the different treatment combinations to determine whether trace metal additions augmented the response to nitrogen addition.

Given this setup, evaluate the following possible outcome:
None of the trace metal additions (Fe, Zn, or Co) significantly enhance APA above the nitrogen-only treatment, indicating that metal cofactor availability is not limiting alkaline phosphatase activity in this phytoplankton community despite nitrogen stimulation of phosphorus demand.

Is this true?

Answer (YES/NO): NO